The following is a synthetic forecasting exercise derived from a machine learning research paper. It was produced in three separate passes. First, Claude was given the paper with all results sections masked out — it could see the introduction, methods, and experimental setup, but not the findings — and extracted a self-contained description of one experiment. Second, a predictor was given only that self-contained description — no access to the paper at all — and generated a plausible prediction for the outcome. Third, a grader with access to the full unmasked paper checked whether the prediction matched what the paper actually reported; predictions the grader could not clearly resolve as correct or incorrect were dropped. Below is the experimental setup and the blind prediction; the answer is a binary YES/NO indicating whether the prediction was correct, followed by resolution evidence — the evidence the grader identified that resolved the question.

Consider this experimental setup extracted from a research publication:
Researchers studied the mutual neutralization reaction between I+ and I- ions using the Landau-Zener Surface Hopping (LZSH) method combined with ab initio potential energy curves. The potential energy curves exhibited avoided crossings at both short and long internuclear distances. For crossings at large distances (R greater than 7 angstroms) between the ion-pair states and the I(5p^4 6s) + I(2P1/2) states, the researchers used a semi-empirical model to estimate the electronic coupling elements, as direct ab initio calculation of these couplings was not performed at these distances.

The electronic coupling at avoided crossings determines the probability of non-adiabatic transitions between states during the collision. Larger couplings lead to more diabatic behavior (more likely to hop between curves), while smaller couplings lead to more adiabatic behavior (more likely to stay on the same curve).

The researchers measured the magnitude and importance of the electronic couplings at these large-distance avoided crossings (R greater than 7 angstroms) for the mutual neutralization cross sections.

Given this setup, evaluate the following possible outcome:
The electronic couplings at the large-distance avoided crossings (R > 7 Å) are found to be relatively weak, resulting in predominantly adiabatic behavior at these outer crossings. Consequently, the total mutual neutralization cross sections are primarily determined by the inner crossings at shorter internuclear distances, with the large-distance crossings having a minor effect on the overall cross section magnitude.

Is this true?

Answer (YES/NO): YES